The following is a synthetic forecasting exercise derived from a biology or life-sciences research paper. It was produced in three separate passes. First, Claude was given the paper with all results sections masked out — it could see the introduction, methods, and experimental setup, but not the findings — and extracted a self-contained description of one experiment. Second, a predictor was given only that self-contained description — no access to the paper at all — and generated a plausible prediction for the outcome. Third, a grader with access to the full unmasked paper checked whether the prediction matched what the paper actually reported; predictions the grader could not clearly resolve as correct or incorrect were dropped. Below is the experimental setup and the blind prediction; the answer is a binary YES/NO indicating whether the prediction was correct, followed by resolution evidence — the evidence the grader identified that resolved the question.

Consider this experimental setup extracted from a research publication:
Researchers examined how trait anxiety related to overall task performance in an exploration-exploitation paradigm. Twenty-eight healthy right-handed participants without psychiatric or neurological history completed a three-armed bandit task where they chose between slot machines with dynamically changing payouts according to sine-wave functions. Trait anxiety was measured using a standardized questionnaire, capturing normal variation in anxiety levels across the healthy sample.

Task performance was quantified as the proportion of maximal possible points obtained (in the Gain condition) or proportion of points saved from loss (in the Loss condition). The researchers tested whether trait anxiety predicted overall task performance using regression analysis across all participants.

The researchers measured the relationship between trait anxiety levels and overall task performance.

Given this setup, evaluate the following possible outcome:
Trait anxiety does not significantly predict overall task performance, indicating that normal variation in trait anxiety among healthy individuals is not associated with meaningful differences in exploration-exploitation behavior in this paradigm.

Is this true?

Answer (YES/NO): NO